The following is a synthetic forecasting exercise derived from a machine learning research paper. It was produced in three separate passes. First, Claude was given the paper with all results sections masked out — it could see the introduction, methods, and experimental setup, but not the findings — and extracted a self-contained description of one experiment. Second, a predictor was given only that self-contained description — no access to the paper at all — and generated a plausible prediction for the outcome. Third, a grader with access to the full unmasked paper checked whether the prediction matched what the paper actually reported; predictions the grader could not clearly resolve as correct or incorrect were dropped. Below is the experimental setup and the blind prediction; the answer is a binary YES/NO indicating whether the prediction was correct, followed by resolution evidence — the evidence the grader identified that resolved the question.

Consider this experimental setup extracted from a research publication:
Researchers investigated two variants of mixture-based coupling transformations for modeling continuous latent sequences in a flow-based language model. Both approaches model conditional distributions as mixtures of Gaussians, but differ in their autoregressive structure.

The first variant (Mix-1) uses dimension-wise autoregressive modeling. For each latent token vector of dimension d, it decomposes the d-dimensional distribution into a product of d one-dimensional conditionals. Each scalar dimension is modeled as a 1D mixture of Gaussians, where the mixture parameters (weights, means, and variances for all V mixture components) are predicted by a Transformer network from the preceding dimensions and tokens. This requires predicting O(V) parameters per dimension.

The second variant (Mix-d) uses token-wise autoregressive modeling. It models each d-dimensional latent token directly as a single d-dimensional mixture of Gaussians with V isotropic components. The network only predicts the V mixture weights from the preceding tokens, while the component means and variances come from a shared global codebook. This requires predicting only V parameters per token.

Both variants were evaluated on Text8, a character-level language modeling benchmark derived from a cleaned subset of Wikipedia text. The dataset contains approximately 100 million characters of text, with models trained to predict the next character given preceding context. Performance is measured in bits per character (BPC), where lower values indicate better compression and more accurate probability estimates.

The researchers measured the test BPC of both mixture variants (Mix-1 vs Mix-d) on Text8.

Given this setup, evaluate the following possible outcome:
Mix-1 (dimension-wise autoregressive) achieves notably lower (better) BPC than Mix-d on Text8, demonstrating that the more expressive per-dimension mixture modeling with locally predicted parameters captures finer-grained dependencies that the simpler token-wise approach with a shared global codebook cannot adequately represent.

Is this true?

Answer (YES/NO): NO